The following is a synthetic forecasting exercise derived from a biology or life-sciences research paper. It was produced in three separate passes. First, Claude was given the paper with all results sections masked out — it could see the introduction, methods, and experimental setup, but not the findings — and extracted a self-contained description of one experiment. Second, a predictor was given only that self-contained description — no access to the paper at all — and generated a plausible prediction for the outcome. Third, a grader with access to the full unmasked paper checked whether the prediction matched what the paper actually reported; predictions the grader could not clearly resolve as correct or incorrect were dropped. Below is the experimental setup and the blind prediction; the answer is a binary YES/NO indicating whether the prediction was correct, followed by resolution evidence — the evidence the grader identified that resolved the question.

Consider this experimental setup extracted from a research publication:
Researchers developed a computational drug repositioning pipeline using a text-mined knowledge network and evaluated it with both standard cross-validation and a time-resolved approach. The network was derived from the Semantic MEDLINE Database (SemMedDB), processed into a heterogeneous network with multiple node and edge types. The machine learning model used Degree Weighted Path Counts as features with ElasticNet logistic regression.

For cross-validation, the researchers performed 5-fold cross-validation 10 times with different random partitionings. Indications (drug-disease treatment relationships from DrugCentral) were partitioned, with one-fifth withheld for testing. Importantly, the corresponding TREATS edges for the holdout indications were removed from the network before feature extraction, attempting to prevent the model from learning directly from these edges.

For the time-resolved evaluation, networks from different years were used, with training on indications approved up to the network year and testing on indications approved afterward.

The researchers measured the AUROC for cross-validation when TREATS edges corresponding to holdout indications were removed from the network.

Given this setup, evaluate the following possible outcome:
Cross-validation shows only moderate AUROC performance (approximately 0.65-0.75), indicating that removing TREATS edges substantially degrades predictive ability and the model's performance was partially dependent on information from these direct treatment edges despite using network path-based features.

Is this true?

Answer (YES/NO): NO